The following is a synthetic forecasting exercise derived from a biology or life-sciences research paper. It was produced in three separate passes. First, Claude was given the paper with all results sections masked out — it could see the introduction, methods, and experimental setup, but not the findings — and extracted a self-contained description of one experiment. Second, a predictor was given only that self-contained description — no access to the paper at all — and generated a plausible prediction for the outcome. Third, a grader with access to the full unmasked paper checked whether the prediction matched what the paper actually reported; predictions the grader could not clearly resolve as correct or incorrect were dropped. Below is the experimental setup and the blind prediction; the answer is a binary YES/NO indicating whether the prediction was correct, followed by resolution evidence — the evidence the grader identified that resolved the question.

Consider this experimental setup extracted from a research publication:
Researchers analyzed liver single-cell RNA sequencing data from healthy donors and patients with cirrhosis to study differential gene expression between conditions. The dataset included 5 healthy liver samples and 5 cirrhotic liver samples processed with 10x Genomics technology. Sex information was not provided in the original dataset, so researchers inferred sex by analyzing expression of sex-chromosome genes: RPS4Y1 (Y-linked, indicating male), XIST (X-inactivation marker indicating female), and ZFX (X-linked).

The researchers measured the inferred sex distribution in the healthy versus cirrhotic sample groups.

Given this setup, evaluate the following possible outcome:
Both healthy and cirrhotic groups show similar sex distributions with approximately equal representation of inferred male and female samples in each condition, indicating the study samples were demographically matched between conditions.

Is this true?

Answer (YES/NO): NO